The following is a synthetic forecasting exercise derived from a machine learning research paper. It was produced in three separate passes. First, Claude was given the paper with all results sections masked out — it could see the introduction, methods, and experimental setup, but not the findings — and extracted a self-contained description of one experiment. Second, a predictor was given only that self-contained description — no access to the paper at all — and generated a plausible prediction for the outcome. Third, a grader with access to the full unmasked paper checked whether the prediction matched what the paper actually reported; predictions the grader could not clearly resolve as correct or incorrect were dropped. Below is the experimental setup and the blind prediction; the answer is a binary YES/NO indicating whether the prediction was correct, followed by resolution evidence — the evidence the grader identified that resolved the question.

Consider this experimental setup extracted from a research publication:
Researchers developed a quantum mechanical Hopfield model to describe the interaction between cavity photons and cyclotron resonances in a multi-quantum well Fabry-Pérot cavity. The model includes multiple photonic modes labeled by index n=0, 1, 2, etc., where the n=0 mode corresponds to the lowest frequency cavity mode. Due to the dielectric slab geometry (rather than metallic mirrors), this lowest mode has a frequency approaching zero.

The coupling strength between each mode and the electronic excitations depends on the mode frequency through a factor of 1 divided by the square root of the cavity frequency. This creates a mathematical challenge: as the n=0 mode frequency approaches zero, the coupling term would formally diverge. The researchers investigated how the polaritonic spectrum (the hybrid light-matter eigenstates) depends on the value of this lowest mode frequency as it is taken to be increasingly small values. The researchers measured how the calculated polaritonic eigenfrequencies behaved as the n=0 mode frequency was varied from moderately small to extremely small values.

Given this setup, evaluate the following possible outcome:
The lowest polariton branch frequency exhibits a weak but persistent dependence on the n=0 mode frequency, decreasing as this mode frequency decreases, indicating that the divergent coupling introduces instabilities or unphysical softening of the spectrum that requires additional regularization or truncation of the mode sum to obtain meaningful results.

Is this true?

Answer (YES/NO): NO